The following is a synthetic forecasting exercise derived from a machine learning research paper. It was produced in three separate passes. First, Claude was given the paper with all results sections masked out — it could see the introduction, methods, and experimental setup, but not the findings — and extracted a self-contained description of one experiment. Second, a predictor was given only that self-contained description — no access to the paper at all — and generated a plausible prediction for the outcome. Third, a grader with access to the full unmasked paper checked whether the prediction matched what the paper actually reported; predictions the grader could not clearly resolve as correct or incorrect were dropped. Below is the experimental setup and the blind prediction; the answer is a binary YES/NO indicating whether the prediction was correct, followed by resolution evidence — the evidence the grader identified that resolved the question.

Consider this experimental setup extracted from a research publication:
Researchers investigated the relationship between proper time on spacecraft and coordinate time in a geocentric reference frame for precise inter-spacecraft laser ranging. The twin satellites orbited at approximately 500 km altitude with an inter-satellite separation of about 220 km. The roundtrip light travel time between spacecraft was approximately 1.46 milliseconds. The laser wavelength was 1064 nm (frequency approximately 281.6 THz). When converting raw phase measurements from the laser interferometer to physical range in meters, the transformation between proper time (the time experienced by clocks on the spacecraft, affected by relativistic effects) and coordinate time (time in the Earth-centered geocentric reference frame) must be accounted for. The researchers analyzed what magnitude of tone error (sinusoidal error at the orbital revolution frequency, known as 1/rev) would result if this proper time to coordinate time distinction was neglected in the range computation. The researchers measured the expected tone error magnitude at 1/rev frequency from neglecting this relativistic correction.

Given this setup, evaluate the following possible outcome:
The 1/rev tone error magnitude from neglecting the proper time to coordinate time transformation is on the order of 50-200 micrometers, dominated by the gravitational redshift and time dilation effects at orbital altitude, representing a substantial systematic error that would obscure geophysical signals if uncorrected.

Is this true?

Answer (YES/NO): NO